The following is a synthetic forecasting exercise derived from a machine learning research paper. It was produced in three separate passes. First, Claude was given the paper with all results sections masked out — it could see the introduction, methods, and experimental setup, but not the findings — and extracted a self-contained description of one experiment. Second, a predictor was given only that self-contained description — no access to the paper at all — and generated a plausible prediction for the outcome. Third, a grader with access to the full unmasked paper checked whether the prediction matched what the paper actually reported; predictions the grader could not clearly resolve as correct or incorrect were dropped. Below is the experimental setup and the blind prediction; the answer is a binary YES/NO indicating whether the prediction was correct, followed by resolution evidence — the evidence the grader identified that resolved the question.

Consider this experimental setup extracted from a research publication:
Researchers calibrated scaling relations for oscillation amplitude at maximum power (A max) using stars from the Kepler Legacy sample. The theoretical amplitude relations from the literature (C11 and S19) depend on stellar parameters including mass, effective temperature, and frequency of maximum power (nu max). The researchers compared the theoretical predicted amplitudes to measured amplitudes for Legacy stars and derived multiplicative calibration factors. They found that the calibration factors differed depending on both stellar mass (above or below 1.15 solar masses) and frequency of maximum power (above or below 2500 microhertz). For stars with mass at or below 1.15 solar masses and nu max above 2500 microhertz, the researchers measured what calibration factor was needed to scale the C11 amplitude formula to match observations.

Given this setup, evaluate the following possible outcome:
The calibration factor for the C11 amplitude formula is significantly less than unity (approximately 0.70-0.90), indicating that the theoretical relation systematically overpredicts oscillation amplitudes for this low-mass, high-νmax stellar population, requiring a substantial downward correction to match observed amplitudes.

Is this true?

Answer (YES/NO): NO